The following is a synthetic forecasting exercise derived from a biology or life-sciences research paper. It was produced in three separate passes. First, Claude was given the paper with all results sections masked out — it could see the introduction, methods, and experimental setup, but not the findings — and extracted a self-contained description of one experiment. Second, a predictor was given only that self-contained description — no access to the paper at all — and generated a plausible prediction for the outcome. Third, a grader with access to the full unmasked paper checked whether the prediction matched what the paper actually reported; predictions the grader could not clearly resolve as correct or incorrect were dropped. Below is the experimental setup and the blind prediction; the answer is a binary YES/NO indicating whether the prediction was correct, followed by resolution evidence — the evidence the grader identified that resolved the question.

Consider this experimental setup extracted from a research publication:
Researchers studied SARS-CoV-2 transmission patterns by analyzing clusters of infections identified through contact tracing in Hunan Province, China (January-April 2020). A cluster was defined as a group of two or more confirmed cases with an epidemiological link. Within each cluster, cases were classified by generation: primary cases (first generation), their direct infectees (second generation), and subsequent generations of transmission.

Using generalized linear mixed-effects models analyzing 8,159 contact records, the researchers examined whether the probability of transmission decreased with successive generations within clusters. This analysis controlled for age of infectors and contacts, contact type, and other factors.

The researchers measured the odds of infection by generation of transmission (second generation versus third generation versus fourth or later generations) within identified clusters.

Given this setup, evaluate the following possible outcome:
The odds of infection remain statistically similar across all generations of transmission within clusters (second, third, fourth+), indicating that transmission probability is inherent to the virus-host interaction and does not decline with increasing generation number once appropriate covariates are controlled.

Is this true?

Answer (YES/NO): NO